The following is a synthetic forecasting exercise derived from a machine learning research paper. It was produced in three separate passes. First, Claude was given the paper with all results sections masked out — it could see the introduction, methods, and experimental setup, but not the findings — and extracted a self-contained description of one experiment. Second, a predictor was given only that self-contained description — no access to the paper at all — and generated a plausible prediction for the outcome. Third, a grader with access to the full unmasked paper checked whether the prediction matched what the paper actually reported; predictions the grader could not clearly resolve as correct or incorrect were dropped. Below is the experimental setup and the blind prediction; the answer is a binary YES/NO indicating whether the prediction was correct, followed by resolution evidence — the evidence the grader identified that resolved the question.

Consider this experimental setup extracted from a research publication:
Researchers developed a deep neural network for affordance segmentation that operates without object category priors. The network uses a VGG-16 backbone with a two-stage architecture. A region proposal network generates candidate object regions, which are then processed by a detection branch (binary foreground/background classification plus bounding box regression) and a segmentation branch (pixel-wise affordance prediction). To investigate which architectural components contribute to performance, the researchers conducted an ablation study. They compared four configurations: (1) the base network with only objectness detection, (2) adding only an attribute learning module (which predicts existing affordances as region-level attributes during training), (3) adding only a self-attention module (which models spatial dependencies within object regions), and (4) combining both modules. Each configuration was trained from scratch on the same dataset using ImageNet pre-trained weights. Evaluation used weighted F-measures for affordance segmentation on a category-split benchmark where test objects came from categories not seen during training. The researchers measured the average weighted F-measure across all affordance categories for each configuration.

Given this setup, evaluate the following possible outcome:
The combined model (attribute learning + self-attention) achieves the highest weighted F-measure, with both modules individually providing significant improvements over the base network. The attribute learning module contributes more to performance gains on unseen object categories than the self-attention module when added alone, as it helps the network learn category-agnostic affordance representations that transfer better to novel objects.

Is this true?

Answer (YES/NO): NO